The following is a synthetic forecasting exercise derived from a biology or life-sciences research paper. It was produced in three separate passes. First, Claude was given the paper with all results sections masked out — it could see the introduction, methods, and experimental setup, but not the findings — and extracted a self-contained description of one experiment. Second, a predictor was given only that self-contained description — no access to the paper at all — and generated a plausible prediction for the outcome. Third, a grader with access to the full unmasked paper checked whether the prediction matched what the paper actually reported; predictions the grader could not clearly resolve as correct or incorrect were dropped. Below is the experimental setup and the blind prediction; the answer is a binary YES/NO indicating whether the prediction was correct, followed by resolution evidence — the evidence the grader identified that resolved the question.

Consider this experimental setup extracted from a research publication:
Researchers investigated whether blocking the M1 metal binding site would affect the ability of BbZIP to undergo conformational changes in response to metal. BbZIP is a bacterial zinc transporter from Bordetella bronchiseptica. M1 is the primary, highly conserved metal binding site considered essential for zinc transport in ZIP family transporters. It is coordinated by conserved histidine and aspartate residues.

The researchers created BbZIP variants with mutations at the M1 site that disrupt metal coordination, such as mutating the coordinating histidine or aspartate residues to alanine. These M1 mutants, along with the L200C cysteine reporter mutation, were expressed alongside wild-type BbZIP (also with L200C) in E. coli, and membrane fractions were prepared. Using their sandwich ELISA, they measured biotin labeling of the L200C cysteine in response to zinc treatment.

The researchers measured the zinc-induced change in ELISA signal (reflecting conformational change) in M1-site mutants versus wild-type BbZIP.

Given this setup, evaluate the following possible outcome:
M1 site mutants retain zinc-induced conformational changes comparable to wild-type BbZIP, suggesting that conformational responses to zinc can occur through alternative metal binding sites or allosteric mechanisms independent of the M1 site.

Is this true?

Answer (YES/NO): NO